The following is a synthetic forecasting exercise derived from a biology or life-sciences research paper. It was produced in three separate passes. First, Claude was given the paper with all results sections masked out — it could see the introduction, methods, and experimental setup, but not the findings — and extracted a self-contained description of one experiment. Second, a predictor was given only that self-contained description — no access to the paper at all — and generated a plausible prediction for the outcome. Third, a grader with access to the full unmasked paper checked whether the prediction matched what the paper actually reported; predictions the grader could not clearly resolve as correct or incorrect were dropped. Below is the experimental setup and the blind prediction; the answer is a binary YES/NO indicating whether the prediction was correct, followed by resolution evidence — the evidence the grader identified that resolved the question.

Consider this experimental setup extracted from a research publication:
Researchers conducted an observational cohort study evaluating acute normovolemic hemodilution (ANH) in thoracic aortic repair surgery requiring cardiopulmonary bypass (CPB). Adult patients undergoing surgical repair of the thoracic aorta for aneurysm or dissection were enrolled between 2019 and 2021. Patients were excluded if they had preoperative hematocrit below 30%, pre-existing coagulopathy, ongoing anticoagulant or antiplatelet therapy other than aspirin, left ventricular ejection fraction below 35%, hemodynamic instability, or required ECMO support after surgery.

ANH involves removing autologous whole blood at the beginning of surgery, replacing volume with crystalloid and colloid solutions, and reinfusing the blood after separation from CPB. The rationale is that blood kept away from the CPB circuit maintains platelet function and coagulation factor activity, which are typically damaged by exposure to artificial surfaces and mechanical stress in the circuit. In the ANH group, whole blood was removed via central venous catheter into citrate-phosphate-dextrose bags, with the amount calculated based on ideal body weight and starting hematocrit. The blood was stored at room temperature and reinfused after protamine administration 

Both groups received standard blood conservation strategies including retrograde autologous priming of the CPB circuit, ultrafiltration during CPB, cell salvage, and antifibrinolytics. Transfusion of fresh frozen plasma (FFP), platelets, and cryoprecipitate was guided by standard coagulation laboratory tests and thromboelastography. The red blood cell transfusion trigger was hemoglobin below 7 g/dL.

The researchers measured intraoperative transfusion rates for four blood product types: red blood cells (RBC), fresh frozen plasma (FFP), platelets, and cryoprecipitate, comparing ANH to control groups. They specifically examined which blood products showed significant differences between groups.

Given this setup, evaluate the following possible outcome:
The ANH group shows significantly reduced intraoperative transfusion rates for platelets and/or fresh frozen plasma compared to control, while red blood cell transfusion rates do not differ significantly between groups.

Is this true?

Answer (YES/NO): YES